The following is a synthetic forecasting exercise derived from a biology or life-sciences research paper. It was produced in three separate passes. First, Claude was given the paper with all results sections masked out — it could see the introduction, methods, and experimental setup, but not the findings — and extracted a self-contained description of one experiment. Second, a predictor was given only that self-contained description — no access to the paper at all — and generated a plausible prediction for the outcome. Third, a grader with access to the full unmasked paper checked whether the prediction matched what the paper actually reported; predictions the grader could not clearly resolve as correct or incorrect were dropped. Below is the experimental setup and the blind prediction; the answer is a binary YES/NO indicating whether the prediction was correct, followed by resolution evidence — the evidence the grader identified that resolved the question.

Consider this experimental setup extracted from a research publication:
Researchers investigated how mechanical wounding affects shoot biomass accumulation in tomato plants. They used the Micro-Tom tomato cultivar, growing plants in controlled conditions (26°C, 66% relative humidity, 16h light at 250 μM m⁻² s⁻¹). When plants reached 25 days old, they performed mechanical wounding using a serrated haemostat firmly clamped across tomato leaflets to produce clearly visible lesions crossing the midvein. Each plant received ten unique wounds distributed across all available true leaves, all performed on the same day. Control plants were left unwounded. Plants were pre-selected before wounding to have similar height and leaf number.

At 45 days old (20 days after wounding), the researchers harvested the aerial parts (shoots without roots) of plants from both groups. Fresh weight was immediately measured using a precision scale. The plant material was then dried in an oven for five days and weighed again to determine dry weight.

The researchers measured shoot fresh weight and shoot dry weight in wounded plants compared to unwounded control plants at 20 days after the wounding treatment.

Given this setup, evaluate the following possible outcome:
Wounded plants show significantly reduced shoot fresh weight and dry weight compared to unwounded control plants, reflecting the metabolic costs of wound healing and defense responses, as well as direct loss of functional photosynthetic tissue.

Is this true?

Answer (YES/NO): NO